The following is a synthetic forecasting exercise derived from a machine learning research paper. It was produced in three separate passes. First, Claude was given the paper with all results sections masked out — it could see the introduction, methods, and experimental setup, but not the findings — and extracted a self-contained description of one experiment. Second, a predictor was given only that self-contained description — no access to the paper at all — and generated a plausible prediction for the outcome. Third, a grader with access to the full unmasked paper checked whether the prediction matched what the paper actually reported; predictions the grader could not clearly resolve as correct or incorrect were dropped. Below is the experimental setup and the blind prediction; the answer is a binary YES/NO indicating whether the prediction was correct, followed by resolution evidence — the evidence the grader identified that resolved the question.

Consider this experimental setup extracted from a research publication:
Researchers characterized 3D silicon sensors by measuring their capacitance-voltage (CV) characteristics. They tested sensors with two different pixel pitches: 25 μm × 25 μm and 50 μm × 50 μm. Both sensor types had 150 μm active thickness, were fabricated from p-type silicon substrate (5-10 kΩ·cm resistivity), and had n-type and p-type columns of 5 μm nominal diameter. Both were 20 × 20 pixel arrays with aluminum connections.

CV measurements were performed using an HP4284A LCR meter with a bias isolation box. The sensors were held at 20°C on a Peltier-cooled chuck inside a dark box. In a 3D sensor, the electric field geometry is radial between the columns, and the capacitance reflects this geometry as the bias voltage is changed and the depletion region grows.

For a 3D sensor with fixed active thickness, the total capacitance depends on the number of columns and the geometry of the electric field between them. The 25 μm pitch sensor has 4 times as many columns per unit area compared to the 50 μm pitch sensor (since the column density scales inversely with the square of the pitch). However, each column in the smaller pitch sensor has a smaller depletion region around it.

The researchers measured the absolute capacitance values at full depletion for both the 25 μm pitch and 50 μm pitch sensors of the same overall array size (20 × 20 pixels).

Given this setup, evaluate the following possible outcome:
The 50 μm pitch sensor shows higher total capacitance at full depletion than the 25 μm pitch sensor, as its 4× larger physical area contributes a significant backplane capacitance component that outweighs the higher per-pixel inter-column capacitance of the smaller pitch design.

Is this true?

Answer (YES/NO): NO